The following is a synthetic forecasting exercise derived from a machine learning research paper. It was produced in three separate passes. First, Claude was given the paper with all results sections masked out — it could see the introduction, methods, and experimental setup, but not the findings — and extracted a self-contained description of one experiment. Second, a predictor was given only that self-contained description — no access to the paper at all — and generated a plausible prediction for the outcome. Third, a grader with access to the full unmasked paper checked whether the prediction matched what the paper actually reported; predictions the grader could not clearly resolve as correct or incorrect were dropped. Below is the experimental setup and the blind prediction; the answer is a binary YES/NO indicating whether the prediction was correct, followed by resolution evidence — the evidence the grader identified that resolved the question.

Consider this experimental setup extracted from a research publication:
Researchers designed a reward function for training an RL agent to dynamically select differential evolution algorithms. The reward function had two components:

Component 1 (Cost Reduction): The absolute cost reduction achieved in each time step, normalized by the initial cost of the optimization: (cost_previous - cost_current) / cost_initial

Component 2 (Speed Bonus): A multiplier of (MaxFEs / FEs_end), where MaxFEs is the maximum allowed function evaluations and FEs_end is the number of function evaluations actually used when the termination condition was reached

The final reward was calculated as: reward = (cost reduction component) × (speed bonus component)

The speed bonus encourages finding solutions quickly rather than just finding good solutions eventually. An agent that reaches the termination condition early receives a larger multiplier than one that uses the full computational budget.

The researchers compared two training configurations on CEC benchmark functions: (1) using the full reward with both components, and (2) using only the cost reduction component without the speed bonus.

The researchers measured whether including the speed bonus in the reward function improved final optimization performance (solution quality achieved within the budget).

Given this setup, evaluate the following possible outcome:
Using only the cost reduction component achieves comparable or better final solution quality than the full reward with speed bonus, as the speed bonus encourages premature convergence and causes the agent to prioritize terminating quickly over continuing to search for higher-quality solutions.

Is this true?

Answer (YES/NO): NO